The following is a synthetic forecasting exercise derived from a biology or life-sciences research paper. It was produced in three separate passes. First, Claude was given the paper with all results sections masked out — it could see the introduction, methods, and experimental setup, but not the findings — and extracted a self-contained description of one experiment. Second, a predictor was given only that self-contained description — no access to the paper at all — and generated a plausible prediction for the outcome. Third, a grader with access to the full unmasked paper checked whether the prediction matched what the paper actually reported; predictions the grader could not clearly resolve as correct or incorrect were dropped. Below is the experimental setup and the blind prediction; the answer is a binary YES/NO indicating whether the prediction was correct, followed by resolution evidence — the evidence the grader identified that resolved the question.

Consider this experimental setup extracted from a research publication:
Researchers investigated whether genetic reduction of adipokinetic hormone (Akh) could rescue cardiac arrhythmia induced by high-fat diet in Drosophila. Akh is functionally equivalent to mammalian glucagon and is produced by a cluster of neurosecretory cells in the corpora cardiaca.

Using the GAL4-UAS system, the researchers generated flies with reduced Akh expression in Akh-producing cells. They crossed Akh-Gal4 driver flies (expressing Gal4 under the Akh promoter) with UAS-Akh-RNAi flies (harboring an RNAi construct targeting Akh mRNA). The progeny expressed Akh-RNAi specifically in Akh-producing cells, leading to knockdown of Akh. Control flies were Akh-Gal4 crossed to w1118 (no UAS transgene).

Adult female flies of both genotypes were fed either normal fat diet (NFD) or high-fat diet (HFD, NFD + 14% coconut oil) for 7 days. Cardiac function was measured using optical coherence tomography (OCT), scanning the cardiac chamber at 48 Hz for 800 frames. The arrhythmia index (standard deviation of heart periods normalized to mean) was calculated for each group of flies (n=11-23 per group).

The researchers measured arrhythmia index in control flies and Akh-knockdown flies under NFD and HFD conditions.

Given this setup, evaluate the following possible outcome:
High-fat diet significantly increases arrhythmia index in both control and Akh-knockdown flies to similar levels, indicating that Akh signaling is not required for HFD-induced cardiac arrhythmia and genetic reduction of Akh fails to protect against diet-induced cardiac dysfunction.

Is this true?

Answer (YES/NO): NO